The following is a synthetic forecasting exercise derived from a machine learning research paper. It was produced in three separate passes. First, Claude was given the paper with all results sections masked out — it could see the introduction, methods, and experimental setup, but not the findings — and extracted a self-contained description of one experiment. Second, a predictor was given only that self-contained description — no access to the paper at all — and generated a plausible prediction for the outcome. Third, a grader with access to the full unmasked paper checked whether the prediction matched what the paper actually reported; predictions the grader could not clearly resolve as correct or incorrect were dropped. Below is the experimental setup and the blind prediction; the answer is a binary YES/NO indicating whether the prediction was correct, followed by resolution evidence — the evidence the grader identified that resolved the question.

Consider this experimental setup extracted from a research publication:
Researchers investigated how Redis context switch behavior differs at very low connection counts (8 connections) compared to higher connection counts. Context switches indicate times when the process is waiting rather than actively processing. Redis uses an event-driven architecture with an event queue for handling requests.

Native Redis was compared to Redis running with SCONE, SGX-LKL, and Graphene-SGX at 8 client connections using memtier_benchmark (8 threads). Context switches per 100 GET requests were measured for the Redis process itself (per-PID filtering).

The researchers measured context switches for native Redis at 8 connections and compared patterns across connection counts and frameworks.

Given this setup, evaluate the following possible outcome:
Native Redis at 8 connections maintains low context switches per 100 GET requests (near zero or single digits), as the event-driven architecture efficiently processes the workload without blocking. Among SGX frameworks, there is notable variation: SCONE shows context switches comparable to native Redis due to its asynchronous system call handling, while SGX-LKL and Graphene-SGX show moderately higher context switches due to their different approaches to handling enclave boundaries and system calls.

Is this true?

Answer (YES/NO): NO